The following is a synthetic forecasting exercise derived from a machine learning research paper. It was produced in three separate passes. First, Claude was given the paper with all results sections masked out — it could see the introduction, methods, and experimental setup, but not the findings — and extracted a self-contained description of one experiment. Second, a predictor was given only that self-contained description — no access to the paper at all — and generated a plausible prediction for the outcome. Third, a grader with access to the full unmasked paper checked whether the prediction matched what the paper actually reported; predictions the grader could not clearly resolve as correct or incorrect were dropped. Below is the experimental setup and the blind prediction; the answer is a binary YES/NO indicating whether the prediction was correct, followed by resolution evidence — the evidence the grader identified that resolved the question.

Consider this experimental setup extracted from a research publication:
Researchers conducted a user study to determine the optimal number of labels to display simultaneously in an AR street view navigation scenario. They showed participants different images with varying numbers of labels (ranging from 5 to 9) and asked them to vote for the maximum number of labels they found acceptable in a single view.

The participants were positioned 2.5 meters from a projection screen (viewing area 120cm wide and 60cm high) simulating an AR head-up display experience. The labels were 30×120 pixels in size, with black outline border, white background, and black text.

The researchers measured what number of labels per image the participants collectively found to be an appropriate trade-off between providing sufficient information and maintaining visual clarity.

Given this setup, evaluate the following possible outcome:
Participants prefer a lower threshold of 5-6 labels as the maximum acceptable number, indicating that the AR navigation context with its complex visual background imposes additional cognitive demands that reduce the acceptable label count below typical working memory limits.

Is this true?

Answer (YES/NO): NO